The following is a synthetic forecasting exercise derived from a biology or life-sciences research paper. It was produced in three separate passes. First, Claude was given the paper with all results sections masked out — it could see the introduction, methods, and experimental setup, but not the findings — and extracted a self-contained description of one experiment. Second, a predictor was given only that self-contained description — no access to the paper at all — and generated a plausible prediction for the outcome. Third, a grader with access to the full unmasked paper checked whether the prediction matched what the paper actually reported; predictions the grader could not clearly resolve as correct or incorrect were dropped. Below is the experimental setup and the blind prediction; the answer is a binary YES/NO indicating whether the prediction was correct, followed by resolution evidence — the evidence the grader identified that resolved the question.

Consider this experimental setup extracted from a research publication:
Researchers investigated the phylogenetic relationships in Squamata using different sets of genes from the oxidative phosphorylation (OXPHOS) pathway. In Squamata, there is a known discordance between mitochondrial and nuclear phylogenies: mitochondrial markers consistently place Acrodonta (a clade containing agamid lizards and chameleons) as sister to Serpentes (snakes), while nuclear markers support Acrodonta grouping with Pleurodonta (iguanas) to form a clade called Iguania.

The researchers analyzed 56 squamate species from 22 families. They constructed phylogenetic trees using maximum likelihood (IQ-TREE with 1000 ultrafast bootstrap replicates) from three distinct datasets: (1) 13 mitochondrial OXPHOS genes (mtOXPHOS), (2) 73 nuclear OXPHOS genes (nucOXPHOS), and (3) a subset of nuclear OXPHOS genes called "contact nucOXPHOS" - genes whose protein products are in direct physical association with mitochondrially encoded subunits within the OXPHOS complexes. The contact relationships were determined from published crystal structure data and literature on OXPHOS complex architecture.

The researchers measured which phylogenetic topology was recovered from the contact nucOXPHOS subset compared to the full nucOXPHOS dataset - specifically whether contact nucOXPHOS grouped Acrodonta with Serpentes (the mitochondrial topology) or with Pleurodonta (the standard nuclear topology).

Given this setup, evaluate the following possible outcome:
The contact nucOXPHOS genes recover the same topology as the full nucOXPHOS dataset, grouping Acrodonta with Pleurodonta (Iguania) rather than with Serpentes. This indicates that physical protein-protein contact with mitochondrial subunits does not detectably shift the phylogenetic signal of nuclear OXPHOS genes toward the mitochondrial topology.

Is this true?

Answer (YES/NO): NO